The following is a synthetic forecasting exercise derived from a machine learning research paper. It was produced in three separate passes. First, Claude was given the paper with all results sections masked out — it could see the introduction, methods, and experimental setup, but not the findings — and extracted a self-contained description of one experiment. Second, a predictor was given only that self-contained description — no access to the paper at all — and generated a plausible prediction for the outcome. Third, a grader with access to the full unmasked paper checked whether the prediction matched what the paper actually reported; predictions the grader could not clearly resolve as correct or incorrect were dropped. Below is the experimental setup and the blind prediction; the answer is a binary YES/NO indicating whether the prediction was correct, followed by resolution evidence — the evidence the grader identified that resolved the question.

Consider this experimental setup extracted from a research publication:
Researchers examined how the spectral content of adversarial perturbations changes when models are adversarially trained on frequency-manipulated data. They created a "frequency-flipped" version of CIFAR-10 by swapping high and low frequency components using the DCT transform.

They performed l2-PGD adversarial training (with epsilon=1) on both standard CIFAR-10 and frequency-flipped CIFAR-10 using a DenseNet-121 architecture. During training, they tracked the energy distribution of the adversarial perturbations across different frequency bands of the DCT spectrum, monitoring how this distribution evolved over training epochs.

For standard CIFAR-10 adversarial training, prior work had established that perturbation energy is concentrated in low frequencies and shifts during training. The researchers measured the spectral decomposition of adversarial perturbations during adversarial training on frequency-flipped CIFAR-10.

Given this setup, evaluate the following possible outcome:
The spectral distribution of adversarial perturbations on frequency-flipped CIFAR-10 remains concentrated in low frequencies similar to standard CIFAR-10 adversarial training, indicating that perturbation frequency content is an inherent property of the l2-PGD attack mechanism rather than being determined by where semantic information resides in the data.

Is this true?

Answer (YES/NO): NO